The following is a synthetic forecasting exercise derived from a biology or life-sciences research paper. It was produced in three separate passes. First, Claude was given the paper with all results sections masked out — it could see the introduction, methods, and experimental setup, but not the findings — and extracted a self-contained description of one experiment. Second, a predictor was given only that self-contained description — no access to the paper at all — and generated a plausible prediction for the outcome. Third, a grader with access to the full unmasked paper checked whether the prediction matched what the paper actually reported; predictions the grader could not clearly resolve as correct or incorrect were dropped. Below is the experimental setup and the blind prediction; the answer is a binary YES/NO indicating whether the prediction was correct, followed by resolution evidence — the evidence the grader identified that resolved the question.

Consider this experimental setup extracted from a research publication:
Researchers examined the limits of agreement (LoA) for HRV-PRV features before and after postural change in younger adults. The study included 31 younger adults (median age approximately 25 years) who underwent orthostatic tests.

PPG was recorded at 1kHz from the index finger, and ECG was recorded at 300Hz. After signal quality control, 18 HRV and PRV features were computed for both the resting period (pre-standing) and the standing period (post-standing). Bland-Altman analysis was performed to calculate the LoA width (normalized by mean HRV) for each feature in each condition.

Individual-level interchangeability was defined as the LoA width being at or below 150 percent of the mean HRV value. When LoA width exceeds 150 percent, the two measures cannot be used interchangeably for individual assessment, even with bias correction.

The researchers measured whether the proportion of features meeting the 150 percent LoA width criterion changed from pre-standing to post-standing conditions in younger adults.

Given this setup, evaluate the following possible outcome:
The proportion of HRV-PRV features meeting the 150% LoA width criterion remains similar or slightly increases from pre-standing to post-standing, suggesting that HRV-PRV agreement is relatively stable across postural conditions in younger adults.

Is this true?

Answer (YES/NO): YES